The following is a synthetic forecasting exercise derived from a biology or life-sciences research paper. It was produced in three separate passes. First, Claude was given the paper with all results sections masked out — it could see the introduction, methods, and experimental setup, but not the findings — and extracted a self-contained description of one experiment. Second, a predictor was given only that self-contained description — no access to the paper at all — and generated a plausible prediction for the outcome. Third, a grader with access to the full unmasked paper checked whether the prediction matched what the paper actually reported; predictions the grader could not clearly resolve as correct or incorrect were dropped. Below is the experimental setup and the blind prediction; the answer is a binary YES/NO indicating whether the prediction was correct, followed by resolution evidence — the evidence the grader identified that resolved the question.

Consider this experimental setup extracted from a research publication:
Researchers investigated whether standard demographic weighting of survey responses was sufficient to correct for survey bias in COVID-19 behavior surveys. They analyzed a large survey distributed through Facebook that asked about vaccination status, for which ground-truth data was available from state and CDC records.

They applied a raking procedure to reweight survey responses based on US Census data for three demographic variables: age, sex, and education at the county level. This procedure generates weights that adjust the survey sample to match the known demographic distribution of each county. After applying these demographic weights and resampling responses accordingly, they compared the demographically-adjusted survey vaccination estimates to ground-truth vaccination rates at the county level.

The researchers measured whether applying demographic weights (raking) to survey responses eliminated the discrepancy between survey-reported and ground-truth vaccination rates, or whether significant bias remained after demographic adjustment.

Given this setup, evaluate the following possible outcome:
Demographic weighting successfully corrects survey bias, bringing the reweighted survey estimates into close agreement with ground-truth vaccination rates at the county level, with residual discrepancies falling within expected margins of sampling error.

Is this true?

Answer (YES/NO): NO